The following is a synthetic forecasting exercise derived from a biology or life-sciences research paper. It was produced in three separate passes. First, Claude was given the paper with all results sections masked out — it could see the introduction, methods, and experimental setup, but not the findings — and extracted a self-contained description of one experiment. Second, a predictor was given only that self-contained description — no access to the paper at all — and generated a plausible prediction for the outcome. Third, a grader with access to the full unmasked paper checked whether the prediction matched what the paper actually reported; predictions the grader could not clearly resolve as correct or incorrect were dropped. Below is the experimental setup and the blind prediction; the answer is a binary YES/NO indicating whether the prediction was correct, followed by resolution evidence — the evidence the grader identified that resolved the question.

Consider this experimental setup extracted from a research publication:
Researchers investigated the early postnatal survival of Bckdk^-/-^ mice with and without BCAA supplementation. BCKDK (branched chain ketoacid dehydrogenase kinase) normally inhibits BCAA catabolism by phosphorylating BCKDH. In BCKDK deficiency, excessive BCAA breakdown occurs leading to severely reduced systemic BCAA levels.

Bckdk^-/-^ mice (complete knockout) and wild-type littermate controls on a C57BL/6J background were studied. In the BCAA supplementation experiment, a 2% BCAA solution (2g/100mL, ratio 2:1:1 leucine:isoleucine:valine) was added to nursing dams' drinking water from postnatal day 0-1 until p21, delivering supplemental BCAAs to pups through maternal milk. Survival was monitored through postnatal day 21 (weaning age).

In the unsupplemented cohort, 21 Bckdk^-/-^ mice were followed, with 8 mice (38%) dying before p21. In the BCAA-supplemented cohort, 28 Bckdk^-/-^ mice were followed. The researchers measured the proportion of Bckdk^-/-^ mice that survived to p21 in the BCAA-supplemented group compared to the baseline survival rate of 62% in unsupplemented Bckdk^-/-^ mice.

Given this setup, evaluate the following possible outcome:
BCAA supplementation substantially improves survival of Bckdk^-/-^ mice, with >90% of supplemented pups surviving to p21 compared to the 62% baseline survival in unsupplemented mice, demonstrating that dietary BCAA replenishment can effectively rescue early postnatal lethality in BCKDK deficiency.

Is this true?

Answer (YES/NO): NO